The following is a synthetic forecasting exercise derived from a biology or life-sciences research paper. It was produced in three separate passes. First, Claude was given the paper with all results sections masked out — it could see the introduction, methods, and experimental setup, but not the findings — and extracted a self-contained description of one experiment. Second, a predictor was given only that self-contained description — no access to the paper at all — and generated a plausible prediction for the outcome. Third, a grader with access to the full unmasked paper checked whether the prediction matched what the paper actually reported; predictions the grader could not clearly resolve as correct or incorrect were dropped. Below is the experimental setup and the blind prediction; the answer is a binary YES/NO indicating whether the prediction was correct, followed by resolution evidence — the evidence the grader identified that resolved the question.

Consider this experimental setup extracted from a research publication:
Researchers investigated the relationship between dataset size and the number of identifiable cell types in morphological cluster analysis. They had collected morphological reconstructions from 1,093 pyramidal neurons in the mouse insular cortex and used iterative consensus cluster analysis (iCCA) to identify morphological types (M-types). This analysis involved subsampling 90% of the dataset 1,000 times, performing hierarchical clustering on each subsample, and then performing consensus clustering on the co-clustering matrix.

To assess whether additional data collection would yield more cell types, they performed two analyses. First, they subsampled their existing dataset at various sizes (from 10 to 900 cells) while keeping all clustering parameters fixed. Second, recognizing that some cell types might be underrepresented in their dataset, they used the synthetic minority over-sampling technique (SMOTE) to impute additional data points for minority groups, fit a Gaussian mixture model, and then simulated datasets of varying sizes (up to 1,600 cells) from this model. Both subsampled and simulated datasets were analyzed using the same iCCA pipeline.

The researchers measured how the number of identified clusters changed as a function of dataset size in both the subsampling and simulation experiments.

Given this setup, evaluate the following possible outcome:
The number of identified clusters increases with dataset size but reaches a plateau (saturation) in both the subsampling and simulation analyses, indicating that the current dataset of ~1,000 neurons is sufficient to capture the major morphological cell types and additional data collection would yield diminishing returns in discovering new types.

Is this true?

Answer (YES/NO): YES